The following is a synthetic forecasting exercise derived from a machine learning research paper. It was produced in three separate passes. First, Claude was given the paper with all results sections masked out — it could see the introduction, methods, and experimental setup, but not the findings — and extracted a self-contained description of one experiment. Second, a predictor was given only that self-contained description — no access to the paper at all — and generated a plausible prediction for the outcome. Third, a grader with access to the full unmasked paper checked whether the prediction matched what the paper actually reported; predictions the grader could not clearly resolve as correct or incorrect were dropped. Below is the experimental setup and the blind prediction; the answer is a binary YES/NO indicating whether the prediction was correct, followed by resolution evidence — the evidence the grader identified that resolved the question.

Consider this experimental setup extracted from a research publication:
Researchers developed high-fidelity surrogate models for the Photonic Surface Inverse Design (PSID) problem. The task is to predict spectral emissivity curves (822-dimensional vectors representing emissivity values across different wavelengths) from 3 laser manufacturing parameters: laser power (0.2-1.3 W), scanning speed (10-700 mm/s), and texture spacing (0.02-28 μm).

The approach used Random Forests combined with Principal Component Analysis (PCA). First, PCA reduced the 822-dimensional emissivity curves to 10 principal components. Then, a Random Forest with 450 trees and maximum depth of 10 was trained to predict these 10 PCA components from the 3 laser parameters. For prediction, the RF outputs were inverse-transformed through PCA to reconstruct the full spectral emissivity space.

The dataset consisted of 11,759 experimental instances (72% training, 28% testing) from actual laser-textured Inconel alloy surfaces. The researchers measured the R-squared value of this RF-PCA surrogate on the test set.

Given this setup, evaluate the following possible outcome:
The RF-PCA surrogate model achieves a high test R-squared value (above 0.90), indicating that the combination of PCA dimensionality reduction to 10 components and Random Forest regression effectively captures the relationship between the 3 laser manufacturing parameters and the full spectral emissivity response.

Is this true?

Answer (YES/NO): YES